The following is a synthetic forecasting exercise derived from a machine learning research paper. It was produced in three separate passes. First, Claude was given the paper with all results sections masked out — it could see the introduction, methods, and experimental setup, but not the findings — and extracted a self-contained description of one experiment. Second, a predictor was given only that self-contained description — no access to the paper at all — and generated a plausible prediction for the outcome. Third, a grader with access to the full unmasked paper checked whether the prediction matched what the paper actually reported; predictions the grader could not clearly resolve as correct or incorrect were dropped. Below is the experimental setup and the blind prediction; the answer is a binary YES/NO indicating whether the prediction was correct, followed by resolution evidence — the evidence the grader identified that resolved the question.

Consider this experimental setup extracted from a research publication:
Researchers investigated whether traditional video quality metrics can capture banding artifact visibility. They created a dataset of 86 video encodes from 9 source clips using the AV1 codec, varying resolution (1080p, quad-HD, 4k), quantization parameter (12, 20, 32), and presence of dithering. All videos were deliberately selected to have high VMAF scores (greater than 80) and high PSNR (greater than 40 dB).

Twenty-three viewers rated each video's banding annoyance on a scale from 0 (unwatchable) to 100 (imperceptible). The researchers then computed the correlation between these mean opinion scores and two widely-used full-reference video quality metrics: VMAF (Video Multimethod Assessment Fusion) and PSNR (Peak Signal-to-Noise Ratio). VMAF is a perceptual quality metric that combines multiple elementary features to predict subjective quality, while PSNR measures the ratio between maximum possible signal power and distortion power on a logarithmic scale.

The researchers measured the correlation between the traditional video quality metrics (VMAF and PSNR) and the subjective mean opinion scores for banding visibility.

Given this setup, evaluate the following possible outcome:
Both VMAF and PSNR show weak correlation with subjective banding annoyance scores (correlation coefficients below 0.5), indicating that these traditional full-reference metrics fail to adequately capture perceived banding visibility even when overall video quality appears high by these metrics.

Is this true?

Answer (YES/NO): YES